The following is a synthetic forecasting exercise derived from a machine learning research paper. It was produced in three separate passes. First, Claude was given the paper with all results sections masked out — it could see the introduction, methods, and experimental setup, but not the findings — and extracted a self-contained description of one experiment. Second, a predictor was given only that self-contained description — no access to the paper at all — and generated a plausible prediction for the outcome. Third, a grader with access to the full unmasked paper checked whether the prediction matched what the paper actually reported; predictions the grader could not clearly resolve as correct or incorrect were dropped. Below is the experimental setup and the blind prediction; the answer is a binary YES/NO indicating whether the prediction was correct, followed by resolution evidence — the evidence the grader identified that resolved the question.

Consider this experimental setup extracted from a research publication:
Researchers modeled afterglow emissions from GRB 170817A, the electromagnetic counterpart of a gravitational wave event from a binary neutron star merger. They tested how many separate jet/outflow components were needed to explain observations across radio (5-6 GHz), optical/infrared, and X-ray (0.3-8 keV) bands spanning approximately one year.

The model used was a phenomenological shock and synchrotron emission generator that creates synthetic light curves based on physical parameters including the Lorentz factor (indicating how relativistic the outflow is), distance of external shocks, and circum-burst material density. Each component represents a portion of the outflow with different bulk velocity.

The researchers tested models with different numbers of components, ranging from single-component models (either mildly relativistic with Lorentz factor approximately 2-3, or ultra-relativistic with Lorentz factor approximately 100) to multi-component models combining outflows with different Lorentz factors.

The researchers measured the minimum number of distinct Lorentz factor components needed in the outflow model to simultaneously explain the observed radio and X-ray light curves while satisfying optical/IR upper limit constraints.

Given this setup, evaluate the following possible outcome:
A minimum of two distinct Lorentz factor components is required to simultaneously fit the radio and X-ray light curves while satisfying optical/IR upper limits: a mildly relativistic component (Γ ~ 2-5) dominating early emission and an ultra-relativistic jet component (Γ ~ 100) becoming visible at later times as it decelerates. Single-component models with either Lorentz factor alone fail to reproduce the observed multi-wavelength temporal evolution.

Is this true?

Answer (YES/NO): NO